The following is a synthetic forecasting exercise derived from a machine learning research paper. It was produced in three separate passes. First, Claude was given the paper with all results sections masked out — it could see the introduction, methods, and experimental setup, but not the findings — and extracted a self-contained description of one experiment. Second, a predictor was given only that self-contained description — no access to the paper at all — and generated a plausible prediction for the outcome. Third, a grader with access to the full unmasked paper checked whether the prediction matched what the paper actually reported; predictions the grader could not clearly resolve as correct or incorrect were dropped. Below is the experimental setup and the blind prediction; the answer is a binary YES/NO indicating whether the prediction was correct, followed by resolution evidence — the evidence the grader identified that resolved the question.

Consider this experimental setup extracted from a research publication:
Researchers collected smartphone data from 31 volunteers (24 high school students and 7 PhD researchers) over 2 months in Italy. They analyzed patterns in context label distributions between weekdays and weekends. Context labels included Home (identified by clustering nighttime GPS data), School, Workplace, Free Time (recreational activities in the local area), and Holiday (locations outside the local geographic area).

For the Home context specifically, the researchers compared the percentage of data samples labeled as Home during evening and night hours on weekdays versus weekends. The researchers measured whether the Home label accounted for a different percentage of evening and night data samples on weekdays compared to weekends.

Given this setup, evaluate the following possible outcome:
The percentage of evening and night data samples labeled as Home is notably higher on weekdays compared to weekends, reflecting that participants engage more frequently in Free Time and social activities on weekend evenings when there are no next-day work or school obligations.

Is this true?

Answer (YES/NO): YES